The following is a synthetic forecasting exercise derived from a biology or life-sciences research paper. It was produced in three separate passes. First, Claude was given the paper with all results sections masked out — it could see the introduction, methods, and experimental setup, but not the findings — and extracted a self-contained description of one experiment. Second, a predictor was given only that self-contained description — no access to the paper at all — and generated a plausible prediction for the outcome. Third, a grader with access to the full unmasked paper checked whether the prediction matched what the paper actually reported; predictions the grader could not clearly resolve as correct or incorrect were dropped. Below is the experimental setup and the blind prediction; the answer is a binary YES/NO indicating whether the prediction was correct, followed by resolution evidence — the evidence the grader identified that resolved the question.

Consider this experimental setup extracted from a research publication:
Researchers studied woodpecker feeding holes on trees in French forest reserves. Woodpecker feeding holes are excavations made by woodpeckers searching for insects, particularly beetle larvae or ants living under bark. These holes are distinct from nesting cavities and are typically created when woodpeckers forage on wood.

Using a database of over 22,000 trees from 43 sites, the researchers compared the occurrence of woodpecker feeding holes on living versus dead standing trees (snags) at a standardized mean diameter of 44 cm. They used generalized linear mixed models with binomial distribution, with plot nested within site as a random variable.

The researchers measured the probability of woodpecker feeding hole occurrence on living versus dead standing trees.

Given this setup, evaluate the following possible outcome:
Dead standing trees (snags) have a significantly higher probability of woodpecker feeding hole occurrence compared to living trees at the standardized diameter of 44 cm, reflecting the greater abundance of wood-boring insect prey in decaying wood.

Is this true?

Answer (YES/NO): YES